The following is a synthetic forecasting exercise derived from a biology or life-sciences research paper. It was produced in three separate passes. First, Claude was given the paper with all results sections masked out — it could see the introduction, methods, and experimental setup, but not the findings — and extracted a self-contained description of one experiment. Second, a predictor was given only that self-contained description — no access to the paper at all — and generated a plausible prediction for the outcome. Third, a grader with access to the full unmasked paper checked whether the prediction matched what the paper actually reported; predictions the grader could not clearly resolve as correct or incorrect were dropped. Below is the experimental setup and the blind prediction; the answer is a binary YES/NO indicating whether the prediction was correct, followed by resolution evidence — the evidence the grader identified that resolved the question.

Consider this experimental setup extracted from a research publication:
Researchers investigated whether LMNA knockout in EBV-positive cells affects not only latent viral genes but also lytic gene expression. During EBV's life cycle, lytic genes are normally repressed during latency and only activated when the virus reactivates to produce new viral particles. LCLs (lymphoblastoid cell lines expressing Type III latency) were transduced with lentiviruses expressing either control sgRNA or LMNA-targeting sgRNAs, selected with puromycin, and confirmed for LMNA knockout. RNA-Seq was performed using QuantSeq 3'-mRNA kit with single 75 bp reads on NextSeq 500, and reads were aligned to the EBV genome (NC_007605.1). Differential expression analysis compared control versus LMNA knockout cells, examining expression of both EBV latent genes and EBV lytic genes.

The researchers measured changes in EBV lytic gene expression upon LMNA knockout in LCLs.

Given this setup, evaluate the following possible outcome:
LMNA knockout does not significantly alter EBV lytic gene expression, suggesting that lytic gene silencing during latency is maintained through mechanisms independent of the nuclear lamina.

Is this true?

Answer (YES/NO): NO